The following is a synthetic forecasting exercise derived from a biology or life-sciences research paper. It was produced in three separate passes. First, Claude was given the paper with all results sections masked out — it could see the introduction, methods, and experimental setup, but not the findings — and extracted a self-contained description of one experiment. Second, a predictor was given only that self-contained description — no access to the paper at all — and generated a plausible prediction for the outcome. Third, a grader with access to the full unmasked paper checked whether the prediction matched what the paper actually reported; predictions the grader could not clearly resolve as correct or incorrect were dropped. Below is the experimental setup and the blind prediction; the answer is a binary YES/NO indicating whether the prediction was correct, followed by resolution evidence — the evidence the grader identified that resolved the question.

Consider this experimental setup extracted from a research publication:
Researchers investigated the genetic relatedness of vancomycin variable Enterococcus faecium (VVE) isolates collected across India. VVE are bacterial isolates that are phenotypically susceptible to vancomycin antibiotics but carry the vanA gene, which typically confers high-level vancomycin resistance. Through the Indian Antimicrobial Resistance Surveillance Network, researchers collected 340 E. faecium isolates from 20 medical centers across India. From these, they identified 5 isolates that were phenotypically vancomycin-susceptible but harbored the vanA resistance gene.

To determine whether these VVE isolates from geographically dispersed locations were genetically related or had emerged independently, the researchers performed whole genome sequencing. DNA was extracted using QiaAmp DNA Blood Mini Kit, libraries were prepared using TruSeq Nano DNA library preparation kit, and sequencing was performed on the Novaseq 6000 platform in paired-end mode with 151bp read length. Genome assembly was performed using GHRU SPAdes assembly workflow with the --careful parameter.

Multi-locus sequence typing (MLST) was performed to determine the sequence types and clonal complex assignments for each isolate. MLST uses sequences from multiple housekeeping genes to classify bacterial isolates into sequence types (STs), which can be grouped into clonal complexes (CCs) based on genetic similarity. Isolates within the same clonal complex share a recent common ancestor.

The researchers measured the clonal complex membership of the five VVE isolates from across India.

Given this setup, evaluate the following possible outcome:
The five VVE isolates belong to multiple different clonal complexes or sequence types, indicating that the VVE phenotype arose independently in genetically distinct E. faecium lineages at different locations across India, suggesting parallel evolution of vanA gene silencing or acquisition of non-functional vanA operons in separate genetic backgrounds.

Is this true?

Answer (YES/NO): NO